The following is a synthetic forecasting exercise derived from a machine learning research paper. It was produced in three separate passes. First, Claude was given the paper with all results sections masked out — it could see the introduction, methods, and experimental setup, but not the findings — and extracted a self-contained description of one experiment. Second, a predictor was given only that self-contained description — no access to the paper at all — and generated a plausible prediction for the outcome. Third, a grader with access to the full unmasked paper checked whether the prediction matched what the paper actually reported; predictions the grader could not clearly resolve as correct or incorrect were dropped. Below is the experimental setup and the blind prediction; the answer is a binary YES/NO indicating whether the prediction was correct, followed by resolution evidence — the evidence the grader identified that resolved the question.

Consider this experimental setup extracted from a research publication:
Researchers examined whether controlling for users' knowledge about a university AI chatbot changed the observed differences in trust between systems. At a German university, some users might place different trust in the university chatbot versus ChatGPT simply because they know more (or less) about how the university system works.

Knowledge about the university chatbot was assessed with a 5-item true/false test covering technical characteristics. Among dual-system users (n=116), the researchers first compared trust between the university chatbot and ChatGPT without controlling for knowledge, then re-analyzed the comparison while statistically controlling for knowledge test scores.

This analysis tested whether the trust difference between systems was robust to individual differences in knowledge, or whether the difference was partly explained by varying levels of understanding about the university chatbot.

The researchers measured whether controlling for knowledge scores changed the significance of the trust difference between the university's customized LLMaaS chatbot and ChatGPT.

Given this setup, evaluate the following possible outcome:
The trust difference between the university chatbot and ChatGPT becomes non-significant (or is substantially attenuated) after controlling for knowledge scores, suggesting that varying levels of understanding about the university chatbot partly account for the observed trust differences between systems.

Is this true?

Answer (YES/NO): NO